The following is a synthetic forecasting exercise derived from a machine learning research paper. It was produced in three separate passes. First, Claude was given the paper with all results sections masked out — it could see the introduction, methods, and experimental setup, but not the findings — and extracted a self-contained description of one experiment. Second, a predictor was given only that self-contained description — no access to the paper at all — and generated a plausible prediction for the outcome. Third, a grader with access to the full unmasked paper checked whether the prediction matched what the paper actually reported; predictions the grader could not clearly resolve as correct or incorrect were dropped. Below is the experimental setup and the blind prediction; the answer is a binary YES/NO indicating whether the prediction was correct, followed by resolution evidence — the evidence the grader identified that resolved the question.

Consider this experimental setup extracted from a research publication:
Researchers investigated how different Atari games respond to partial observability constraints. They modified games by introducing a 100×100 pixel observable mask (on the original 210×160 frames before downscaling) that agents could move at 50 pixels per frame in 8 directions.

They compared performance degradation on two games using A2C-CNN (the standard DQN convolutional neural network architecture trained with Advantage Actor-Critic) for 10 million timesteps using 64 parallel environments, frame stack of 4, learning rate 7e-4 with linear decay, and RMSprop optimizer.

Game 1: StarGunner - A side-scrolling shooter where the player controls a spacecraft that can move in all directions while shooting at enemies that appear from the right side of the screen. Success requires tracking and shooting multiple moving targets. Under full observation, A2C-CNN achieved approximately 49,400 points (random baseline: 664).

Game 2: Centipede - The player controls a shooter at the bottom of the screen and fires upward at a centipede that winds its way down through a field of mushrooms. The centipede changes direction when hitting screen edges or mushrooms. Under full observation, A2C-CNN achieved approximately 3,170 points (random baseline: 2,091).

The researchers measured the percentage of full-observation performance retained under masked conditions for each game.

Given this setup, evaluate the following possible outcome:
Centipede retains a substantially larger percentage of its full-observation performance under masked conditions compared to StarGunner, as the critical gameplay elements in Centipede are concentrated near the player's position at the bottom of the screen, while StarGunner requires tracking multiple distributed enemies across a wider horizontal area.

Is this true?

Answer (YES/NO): YES